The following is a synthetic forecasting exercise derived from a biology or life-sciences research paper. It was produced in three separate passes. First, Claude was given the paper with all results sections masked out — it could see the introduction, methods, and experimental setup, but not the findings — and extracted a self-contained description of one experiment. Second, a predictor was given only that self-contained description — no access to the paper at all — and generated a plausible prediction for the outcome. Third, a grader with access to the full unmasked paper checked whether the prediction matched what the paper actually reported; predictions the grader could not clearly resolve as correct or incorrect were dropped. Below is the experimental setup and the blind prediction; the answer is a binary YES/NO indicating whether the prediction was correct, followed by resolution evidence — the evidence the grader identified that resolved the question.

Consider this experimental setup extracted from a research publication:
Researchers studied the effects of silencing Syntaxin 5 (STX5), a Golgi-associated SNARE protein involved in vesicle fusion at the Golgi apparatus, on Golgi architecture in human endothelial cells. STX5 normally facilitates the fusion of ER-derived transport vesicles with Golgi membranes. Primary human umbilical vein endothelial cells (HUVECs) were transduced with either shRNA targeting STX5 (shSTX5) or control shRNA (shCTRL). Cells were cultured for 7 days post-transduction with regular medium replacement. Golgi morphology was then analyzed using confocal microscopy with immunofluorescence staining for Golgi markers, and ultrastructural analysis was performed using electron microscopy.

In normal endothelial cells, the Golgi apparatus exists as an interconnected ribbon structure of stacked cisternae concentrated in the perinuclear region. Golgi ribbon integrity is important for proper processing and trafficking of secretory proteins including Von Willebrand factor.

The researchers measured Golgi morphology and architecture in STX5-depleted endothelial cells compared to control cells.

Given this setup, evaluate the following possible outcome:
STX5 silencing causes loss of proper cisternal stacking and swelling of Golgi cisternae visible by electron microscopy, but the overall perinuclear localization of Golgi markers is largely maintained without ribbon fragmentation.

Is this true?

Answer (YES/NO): NO